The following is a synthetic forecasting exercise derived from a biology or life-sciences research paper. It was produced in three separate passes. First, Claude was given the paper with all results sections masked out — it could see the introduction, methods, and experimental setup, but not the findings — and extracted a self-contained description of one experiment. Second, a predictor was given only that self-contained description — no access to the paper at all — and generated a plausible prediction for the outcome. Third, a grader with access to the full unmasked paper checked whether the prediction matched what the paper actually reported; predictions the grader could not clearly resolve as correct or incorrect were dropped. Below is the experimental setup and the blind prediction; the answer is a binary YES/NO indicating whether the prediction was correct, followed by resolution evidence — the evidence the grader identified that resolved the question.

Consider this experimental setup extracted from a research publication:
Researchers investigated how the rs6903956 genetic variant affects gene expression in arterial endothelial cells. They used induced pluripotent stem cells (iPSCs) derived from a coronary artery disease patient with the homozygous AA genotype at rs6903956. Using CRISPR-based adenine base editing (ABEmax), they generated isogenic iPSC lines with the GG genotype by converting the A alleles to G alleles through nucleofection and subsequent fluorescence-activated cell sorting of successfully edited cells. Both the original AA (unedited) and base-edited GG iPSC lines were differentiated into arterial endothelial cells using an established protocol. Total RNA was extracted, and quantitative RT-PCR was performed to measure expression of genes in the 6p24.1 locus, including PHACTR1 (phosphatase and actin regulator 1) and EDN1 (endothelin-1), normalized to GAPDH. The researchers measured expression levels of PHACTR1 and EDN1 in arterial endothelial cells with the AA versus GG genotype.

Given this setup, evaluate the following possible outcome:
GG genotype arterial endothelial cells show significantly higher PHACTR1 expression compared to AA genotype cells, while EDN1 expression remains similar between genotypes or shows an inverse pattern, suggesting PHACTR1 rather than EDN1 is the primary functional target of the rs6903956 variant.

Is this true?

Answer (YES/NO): NO